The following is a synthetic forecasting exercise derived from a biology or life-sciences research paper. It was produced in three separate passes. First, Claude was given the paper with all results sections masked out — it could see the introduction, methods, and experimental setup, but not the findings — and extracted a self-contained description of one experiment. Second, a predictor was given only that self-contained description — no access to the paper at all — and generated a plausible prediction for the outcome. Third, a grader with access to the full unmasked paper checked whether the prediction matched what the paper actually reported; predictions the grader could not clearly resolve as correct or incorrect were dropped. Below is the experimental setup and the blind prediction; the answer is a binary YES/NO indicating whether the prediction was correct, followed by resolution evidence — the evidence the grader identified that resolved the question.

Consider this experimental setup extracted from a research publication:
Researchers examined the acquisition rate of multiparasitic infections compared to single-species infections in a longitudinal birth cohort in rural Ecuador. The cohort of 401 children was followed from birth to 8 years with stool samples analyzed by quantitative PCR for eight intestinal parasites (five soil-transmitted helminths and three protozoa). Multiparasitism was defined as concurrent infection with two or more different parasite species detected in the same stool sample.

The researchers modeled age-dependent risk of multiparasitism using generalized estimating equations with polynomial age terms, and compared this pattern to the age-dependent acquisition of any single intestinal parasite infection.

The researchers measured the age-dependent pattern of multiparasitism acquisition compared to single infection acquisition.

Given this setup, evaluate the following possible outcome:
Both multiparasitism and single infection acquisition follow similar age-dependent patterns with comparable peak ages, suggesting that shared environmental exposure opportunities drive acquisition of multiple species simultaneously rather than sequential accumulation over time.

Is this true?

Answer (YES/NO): NO